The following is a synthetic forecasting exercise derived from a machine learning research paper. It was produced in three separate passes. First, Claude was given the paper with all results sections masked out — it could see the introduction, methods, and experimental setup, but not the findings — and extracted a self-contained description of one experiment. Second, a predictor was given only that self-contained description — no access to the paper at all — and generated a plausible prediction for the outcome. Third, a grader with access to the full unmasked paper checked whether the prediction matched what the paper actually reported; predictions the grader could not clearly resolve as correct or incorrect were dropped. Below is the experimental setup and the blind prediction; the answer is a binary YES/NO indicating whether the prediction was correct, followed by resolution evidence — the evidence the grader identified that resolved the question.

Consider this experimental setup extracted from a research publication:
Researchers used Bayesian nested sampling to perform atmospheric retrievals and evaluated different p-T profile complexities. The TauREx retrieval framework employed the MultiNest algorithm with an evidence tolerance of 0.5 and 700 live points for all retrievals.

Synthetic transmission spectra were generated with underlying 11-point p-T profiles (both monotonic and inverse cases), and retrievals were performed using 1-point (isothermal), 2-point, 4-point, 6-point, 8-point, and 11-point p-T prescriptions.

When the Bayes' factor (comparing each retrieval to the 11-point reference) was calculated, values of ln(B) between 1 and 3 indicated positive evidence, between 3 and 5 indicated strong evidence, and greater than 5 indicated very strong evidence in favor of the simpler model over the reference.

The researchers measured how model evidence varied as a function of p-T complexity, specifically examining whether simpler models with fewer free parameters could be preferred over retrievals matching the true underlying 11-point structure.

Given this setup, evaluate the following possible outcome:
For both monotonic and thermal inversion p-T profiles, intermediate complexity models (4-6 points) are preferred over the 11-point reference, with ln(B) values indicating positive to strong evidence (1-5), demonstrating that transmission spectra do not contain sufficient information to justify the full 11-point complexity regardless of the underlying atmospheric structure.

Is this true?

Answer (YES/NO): NO